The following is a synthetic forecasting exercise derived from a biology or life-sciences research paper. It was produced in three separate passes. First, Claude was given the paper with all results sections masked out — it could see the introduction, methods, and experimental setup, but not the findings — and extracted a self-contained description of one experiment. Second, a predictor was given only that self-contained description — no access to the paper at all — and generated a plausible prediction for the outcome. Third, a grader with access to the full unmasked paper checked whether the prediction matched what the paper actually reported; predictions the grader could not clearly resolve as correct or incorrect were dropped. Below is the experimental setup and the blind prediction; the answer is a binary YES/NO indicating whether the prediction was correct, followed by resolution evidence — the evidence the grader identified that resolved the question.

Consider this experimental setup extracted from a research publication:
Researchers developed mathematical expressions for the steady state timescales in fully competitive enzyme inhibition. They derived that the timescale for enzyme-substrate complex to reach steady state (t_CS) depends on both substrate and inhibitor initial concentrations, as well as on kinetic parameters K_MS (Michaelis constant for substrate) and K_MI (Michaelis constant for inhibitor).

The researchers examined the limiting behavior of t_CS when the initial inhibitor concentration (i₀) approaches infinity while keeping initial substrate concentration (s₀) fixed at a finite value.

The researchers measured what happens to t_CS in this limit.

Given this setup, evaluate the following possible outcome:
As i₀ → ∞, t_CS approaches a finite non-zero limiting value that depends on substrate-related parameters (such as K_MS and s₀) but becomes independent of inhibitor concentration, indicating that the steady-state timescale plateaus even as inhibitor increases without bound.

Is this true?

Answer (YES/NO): NO